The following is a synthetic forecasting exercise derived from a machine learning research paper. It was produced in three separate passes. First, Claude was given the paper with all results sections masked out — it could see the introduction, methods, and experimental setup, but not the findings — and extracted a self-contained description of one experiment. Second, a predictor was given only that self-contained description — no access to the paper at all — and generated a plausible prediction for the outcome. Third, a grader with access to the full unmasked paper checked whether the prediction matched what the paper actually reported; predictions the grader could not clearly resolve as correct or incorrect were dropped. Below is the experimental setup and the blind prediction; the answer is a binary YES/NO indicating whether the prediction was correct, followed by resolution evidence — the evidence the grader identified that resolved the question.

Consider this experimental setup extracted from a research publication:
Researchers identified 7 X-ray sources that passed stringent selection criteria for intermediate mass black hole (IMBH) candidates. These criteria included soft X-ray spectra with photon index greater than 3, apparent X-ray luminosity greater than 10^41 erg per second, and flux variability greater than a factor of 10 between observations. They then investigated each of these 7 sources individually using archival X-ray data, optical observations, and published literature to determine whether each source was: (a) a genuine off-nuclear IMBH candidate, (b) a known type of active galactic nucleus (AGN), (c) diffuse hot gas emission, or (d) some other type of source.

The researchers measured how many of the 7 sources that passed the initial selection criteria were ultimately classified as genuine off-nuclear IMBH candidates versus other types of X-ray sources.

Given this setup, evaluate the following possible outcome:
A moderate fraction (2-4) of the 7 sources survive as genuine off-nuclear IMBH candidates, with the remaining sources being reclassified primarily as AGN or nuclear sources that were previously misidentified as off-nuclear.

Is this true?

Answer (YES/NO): YES